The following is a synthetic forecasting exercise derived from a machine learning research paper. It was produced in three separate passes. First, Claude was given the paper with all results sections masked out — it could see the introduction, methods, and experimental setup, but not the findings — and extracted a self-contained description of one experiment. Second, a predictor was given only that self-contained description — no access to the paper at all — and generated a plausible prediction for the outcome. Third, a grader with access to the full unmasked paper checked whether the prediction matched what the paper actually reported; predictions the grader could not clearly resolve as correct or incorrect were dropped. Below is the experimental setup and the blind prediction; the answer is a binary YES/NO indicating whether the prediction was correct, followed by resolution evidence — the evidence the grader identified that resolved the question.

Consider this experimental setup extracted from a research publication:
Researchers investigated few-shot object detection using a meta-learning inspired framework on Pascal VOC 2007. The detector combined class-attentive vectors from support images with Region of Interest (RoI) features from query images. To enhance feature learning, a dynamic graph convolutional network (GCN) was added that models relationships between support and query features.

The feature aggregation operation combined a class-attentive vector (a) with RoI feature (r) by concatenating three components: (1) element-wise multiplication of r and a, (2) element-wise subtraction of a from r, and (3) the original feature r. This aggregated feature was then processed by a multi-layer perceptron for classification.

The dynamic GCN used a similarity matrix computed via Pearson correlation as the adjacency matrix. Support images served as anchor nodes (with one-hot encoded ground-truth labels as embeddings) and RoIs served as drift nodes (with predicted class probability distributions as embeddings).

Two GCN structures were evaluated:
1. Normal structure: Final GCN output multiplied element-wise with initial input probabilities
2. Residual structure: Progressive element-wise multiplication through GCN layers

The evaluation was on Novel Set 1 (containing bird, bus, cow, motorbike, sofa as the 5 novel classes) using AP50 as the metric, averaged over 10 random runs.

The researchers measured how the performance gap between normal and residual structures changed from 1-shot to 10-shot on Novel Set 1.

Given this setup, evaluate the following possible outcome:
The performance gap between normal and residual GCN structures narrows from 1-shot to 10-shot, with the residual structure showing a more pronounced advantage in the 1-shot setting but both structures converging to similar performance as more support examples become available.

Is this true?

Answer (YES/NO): NO